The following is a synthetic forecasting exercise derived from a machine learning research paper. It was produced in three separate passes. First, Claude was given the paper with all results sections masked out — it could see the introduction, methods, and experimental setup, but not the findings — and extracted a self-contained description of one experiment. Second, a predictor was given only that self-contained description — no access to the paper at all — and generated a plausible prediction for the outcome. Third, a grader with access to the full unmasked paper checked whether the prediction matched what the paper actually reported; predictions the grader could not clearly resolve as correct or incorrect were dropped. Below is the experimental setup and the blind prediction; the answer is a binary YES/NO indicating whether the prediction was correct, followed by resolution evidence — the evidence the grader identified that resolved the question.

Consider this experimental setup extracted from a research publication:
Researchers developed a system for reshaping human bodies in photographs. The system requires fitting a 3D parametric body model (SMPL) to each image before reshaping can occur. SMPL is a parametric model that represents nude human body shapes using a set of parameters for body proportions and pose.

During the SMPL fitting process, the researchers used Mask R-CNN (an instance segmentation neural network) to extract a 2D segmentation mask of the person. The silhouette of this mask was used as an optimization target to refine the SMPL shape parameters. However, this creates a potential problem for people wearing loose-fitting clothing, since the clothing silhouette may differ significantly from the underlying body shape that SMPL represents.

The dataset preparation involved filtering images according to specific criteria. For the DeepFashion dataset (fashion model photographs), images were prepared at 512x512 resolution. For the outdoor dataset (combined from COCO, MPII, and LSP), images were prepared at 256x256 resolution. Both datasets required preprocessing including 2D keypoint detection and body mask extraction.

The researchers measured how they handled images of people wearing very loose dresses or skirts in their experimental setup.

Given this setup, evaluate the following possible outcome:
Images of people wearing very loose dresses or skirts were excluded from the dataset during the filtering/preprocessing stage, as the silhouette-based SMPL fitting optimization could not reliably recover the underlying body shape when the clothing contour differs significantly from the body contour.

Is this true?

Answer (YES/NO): YES